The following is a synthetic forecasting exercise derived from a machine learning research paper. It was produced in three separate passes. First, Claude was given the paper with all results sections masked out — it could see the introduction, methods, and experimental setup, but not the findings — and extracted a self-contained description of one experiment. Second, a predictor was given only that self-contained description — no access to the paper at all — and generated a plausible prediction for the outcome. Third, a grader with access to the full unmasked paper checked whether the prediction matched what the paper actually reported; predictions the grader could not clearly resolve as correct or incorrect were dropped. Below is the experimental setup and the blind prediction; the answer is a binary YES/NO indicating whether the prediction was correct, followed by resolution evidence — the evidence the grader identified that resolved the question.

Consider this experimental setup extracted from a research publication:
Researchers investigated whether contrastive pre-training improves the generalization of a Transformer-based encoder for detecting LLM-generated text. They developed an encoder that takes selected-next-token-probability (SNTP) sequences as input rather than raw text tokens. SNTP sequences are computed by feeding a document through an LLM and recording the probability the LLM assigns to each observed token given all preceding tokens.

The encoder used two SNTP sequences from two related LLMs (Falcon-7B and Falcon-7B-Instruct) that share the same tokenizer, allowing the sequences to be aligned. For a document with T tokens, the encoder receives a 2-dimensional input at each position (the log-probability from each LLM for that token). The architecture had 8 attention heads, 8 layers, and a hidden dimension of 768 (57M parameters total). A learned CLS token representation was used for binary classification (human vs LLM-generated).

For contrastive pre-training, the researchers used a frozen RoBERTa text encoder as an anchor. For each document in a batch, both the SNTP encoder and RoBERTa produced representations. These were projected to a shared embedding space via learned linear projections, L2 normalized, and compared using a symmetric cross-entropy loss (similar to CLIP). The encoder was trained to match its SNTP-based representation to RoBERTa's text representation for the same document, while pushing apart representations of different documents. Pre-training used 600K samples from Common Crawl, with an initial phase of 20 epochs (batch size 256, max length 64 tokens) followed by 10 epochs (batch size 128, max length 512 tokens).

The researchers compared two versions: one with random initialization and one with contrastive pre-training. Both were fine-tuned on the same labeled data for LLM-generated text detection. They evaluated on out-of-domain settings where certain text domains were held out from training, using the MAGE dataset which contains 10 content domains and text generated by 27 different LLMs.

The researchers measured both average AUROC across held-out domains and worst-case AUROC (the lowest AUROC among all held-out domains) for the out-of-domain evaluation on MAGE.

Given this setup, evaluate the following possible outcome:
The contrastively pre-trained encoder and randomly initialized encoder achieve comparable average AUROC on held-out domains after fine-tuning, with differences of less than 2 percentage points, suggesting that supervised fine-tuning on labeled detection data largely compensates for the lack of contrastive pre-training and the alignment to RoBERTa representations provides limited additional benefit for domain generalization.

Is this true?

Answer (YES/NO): YES